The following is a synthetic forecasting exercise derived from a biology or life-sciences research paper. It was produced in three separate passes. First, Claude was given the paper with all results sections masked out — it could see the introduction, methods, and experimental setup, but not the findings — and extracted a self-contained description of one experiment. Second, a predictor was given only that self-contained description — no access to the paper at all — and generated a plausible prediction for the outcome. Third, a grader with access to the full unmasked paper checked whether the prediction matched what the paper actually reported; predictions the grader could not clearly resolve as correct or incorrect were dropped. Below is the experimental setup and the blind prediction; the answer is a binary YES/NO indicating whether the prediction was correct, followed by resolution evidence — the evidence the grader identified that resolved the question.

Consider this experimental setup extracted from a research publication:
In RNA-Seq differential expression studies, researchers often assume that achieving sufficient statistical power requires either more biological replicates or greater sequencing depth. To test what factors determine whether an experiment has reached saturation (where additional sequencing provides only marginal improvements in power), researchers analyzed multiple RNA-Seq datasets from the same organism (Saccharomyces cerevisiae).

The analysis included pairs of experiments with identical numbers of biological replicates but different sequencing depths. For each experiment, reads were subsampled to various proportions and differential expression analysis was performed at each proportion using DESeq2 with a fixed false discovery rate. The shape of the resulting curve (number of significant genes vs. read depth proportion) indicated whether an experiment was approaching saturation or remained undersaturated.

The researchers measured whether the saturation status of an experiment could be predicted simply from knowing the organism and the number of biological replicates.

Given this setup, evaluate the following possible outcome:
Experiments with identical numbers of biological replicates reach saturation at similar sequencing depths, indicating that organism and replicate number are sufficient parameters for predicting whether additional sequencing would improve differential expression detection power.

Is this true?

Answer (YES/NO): NO